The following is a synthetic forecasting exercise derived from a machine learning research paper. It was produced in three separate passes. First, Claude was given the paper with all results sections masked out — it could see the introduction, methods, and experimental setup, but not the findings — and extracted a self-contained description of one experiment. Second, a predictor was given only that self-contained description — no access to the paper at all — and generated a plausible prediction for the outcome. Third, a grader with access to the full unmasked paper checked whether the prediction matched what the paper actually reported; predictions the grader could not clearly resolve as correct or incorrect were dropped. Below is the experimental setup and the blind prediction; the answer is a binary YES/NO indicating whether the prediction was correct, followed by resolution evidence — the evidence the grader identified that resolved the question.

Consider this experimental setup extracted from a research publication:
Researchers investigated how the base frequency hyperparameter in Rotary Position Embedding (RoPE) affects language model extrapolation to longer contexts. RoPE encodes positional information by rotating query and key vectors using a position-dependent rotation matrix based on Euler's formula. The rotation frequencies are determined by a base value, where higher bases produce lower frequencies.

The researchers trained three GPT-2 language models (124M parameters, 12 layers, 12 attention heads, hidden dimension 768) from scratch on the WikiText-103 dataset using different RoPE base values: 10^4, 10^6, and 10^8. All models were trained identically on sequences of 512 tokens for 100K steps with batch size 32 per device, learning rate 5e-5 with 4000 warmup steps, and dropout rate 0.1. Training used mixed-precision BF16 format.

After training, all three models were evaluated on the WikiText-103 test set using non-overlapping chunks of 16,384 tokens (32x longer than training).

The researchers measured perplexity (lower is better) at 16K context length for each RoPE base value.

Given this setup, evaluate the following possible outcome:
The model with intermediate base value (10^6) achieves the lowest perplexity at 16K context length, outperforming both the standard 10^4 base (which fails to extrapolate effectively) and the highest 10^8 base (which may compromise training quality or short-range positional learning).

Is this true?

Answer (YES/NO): YES